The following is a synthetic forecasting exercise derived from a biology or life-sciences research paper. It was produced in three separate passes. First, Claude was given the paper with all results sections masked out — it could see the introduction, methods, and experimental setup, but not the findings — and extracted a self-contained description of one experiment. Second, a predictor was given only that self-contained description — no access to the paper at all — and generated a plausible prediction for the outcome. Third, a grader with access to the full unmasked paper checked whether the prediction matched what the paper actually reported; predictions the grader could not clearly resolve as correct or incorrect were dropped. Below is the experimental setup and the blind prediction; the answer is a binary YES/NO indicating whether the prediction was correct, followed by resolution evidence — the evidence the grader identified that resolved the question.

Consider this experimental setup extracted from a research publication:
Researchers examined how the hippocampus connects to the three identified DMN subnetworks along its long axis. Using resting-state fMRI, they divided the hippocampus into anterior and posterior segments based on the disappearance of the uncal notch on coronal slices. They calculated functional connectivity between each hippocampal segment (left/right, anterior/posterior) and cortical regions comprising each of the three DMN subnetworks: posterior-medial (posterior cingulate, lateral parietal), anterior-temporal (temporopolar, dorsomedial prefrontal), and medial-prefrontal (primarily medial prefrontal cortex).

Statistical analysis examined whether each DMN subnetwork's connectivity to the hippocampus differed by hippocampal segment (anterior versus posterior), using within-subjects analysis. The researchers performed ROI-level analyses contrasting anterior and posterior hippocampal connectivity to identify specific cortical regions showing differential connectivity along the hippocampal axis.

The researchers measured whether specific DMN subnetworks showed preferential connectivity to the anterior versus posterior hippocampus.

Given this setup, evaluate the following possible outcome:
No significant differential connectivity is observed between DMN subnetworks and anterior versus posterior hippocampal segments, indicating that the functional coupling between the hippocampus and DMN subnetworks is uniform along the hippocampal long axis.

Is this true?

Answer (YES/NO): NO